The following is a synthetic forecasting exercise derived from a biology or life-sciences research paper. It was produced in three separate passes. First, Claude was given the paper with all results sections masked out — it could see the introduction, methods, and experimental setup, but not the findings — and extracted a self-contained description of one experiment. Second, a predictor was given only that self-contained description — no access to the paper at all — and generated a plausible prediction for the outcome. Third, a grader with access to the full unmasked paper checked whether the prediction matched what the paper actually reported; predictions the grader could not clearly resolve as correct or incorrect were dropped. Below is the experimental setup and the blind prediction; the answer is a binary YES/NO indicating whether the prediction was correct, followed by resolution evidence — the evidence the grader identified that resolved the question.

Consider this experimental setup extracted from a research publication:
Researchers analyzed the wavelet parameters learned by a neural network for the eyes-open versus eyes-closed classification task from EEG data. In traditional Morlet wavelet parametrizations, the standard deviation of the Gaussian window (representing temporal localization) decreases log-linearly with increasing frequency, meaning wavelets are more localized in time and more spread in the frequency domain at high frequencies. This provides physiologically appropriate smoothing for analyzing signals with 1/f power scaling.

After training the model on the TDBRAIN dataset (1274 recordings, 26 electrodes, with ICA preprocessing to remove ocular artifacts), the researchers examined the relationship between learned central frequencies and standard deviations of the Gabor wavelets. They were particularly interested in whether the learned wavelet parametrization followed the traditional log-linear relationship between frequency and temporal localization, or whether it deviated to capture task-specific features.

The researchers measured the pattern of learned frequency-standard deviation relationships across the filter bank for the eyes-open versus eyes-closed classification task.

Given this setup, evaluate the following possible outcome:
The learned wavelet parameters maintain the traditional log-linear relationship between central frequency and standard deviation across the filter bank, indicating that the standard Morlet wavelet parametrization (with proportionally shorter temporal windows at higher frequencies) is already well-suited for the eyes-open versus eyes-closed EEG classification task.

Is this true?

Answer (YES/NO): NO